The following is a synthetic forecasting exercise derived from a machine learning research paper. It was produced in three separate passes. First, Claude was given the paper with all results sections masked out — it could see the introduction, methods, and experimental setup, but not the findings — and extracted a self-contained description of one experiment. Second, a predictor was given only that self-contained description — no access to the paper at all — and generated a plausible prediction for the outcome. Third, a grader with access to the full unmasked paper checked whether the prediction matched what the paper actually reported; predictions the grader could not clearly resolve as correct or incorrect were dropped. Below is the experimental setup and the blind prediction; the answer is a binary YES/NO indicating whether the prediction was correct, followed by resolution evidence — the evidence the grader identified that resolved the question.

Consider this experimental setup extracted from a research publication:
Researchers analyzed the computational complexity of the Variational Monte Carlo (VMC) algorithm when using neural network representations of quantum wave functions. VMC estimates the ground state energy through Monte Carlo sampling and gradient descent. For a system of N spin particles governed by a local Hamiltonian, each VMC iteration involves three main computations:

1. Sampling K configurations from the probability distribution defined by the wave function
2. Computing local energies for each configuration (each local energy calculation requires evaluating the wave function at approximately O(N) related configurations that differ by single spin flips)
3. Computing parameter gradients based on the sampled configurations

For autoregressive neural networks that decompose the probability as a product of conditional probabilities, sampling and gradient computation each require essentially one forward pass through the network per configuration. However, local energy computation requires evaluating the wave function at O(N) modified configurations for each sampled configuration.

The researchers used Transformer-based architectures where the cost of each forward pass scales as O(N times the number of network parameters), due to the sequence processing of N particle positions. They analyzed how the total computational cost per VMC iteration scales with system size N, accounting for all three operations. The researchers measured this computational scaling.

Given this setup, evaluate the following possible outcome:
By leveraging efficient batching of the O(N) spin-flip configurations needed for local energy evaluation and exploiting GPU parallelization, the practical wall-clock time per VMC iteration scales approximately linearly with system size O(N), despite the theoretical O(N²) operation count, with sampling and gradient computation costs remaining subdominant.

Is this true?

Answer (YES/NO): NO